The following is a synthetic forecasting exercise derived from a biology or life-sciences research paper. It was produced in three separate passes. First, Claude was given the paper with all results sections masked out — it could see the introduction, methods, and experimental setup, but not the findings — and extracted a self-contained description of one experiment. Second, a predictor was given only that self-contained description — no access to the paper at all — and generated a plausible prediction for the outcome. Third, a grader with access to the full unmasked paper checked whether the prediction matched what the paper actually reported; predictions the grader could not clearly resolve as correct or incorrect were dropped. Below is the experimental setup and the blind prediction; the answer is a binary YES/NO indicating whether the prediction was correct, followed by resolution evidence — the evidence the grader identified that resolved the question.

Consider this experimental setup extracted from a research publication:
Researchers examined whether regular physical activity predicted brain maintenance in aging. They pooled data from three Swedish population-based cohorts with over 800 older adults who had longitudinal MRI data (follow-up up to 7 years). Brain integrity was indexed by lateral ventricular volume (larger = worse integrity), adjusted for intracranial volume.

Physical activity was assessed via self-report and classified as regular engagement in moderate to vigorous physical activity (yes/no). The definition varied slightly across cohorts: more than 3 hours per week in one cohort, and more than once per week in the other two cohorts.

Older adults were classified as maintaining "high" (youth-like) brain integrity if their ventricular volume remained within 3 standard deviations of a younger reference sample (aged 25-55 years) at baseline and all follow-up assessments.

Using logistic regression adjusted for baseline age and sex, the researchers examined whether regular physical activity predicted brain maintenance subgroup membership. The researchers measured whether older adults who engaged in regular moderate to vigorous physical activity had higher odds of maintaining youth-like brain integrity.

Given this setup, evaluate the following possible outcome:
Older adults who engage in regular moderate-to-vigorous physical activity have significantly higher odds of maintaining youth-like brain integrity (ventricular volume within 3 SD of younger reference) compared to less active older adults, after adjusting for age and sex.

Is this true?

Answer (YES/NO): NO